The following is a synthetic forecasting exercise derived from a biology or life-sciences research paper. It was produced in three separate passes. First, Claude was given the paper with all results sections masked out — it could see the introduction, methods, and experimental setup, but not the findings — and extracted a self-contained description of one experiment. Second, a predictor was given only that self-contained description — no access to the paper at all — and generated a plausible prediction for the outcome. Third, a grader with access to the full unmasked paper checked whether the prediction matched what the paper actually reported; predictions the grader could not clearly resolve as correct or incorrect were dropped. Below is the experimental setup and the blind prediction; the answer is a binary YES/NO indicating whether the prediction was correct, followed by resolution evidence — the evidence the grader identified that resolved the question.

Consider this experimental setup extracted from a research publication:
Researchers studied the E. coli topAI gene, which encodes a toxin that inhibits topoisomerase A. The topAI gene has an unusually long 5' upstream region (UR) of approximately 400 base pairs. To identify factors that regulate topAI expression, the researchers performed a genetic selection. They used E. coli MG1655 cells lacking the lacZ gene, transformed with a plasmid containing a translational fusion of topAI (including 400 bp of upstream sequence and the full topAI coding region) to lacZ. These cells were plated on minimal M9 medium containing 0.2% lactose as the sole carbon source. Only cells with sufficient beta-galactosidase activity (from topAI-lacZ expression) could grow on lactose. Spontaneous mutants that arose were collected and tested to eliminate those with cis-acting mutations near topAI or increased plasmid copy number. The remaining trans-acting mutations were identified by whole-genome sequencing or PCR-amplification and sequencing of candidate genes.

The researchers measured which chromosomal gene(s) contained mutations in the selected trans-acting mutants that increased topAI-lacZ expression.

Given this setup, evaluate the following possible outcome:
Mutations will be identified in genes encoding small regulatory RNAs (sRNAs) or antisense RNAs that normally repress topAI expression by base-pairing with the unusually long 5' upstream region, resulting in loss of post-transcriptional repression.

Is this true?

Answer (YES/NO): NO